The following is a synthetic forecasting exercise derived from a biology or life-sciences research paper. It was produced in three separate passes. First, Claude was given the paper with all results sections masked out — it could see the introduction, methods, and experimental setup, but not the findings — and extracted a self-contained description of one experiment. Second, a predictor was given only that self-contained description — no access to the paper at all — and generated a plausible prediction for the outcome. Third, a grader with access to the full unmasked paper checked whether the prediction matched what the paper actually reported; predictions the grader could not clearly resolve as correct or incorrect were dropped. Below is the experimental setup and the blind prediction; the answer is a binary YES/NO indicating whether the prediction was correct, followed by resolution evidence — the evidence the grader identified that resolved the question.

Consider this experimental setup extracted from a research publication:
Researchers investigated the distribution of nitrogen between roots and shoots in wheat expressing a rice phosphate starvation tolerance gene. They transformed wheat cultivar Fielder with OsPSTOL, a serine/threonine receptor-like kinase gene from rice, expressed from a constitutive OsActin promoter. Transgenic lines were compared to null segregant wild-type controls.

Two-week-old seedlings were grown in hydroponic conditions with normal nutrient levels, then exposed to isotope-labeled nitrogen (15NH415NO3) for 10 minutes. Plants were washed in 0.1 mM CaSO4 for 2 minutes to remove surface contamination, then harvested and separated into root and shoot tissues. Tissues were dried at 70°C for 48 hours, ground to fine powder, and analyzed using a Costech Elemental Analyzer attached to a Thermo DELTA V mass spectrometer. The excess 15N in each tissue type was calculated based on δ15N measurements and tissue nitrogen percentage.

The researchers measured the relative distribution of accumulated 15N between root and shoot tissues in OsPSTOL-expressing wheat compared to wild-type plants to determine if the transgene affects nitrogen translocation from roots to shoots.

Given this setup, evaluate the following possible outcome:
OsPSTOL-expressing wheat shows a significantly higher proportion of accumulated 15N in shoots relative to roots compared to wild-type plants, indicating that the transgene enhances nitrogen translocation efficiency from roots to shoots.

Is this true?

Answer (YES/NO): NO